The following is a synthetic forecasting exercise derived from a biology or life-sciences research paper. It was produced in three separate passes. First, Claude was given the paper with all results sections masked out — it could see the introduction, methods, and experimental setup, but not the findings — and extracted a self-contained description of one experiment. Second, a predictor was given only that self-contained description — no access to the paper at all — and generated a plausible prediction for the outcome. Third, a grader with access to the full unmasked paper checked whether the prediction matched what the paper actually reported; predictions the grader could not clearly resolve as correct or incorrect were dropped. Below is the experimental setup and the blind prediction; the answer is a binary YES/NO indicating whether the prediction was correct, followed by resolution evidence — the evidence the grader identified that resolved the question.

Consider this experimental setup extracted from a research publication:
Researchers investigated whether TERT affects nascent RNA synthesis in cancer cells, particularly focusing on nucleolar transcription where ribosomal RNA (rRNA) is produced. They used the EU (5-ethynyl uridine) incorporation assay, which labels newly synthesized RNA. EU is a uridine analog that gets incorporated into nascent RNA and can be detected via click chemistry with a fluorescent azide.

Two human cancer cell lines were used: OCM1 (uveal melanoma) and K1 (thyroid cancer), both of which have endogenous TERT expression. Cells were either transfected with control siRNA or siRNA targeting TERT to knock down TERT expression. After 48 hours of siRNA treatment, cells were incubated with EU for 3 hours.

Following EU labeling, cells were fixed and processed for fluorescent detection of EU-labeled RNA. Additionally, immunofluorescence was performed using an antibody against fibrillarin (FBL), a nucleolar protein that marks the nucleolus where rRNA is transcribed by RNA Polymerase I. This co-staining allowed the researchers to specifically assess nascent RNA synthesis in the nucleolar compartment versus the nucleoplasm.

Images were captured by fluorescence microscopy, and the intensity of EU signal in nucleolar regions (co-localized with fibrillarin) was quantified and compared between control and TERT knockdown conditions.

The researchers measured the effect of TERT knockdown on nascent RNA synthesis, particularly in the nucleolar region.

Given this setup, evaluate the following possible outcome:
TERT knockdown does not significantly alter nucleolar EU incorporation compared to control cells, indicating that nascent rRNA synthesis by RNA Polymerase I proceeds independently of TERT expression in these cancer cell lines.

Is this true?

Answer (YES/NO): NO